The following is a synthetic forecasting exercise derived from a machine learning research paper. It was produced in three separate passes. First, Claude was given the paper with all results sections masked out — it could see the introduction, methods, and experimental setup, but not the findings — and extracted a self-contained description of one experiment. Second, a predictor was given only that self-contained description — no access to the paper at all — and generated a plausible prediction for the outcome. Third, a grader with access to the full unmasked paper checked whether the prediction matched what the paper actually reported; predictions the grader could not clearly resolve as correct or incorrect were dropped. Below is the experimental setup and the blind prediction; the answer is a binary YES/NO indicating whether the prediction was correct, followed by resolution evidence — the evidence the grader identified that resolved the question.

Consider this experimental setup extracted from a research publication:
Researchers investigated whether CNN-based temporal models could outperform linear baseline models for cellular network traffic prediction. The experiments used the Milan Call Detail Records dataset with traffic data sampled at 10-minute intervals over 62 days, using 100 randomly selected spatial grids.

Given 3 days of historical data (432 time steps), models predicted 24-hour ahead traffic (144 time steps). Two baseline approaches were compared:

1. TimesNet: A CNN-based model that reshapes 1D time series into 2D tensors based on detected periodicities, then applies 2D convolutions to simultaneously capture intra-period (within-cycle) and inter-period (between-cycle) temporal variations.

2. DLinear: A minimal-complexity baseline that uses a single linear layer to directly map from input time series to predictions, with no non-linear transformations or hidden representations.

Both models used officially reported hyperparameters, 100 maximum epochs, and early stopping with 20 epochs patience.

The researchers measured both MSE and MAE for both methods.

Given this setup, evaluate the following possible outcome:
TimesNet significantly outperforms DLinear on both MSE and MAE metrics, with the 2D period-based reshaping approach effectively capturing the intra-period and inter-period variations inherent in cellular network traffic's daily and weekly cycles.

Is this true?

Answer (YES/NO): NO